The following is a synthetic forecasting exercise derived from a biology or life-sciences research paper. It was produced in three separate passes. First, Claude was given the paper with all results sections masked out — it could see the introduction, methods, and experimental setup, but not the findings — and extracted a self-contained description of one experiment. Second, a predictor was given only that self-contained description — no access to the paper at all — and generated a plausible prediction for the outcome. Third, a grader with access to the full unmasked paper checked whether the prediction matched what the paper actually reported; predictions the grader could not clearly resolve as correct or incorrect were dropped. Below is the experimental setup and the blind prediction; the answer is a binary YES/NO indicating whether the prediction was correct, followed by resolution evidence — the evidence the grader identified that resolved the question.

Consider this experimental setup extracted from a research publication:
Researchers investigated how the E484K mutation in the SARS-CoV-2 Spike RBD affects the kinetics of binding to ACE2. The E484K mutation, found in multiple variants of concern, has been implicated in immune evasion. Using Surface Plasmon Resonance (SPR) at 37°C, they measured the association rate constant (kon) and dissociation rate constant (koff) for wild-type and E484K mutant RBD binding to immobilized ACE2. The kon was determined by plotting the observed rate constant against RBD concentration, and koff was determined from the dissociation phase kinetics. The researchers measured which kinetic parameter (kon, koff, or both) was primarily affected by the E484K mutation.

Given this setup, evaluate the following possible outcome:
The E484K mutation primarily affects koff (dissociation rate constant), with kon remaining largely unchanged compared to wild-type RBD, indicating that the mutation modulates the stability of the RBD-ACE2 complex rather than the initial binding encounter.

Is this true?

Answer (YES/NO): NO